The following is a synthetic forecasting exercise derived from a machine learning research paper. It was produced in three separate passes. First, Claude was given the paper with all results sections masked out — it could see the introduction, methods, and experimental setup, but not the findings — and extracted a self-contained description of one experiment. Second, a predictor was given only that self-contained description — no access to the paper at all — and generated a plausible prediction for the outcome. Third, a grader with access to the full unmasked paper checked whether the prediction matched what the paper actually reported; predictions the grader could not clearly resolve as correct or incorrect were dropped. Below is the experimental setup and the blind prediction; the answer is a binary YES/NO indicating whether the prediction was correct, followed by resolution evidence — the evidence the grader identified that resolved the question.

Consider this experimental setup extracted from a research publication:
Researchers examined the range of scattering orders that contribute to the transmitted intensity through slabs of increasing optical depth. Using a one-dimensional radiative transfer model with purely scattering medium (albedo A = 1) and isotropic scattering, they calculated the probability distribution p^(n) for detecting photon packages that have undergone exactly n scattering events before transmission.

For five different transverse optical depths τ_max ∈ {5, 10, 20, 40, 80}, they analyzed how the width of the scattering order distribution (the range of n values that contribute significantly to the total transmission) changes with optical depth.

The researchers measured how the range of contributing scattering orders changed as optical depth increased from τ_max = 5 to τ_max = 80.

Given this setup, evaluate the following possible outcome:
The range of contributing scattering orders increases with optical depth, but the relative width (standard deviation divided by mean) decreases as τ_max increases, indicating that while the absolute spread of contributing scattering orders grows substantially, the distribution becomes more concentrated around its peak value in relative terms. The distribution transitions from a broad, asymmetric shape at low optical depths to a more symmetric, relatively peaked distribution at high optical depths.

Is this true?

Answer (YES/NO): NO